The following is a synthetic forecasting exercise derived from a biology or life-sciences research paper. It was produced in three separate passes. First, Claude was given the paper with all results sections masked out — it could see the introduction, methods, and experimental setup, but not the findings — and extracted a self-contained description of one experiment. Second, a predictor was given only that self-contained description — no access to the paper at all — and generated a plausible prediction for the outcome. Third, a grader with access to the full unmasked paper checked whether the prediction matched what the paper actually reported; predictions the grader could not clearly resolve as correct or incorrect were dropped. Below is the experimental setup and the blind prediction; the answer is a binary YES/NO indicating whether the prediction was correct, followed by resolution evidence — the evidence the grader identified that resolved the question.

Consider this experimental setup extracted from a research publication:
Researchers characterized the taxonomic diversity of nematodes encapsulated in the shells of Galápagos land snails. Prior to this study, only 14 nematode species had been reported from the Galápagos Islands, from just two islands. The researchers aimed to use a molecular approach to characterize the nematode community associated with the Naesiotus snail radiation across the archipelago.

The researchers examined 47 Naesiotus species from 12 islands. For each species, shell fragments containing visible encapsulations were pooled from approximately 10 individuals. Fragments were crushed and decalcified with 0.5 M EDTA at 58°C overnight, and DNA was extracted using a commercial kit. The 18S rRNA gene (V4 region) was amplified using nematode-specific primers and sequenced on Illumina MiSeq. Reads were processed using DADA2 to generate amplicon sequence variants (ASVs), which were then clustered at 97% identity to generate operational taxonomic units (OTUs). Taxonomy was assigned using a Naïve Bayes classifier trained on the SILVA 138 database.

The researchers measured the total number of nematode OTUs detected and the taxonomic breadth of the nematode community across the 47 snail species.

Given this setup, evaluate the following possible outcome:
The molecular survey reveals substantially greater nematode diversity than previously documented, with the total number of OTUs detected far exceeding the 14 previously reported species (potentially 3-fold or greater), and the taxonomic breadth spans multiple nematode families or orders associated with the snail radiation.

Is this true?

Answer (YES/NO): YES